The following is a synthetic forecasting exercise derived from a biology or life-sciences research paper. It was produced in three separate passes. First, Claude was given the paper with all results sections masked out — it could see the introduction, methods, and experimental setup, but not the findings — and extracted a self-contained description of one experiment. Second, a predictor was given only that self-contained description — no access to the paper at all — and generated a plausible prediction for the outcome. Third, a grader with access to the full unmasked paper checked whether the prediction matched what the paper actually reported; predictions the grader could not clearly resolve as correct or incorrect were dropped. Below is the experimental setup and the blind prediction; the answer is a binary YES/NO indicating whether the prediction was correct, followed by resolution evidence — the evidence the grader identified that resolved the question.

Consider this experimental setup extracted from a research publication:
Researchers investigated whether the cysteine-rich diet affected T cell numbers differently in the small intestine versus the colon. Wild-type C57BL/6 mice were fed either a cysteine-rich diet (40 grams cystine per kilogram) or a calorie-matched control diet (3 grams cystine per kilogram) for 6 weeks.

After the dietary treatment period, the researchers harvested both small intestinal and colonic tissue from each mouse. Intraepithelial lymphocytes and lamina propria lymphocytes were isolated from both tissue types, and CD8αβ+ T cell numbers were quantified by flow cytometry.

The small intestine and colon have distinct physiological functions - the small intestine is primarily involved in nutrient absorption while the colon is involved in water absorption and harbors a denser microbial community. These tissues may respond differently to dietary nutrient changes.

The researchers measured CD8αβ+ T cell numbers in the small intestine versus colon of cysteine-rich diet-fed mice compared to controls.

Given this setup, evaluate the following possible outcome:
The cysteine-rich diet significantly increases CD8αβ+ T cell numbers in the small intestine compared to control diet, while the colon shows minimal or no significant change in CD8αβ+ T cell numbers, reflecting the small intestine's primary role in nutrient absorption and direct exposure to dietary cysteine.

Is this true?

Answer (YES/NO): YES